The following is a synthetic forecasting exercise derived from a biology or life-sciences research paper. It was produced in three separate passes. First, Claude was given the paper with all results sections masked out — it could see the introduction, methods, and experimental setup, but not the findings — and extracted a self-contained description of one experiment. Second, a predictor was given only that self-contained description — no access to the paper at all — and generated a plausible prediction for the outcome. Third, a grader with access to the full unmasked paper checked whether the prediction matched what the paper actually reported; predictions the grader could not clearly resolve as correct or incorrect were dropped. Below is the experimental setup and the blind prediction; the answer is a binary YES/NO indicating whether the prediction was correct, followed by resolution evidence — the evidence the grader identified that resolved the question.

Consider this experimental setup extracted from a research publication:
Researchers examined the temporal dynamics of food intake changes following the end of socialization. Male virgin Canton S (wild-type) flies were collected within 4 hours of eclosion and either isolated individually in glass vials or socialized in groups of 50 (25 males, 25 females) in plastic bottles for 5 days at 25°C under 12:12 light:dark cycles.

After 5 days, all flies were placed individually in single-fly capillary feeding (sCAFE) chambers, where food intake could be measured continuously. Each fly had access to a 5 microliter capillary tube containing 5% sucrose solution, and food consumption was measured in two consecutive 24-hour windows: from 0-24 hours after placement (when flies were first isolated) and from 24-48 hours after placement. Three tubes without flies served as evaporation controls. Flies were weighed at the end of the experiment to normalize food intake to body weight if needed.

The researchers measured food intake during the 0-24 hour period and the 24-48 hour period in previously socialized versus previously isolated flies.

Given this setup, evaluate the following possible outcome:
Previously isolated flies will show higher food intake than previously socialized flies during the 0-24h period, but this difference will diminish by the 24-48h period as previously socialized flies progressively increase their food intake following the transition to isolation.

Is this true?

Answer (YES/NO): NO